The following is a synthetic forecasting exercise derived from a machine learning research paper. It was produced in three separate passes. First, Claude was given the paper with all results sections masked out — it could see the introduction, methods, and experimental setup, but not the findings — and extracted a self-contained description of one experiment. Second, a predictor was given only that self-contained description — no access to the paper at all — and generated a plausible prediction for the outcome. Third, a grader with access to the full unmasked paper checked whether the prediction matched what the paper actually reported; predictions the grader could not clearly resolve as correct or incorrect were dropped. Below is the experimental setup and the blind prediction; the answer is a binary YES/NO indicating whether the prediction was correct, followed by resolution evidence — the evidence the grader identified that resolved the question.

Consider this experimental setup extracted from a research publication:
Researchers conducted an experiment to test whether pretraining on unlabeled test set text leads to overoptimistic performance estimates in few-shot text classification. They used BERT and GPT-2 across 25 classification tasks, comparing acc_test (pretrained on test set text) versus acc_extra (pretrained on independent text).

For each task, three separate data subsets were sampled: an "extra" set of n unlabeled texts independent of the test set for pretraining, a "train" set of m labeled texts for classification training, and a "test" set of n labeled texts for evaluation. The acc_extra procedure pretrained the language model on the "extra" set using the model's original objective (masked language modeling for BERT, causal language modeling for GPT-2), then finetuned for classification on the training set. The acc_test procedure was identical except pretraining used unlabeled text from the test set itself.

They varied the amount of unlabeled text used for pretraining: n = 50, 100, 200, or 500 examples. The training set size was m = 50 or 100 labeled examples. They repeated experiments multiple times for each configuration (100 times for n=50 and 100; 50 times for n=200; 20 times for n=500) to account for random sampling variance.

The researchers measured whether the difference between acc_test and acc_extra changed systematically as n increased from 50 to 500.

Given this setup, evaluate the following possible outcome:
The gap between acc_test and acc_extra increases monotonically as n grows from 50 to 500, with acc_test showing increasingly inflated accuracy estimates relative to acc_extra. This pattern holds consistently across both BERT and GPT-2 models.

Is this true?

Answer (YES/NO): NO